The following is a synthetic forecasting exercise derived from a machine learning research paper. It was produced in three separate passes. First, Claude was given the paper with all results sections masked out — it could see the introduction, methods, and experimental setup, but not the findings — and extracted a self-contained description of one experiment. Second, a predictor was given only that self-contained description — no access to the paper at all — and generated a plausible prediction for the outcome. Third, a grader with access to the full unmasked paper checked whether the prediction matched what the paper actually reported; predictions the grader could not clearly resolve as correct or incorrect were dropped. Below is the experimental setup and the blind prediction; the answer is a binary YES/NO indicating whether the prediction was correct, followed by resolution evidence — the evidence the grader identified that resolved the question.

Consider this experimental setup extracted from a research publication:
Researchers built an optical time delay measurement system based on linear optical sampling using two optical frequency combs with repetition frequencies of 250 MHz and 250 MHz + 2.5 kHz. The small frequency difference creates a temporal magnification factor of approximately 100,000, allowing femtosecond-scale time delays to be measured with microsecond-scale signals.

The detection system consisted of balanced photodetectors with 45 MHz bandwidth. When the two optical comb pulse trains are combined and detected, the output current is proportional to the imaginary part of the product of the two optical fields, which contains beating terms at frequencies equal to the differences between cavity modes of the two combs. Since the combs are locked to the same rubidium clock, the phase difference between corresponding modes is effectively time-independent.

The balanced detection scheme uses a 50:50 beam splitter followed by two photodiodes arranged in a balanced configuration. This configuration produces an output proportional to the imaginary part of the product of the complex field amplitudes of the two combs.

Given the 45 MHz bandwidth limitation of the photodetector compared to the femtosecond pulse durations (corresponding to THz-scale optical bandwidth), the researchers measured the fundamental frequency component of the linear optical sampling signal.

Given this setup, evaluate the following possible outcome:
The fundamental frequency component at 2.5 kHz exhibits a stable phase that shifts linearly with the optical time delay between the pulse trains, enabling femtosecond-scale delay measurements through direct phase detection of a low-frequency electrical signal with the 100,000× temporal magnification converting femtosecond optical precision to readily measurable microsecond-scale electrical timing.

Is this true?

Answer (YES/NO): NO